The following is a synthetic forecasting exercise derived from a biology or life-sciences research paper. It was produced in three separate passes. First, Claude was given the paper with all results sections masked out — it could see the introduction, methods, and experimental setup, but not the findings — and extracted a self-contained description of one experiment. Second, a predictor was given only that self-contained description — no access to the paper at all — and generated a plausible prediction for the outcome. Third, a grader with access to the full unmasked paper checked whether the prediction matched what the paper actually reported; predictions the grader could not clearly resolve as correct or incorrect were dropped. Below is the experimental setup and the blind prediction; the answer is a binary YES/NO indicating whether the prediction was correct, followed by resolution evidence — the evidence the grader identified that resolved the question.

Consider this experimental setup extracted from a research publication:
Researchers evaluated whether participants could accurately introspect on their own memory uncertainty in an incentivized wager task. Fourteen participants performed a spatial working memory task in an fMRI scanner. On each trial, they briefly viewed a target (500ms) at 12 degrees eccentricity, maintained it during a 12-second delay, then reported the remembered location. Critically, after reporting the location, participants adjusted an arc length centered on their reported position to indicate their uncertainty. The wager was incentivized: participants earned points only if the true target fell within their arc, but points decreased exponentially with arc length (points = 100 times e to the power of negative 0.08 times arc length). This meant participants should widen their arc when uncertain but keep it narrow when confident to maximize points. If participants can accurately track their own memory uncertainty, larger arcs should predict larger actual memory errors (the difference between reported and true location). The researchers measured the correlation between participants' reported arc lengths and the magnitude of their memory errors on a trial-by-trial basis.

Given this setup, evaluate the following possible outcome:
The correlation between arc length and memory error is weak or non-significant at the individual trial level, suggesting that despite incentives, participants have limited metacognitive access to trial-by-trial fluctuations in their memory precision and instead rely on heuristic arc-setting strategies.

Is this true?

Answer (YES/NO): NO